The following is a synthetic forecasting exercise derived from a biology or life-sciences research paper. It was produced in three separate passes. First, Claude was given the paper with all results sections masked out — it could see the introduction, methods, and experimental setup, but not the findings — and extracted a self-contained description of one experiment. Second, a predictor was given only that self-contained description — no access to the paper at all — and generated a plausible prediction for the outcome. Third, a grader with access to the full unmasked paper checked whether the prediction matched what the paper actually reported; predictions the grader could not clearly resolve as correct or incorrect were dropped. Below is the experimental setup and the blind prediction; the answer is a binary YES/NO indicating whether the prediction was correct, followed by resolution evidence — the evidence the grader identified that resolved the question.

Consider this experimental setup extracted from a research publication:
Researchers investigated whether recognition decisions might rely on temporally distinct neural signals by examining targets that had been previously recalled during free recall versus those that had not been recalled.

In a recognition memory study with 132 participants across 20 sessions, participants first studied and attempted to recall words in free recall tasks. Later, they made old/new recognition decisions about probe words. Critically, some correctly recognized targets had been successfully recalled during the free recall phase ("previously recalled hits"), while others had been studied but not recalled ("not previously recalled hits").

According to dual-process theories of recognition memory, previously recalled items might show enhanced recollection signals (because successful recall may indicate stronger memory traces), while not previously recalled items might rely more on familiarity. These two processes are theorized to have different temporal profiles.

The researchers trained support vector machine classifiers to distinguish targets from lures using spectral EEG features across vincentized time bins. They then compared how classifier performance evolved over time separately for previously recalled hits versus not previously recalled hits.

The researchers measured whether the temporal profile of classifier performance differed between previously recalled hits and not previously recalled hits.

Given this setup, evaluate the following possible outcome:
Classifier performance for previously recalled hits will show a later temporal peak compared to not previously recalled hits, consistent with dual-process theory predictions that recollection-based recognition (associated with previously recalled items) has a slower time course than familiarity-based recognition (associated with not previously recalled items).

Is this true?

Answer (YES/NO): NO